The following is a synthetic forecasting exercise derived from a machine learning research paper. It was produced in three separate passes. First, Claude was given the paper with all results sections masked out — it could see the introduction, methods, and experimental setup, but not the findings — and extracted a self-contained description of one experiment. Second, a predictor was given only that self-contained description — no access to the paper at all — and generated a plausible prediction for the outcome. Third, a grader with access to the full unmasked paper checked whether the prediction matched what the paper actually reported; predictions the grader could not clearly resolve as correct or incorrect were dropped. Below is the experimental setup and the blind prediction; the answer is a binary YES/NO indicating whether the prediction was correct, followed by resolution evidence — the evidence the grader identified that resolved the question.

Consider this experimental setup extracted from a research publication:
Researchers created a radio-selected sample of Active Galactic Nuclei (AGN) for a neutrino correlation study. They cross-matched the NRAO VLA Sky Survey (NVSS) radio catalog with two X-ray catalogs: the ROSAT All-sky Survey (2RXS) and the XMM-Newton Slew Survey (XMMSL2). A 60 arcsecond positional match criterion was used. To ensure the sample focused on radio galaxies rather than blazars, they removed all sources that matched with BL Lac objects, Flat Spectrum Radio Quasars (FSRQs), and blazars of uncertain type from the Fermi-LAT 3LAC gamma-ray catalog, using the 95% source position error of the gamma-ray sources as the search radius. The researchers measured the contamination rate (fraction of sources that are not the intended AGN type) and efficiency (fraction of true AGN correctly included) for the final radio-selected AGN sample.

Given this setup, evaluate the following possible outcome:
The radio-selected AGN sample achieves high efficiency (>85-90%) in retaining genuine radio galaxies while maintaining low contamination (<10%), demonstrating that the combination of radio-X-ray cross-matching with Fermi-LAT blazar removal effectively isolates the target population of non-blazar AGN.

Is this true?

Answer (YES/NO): YES